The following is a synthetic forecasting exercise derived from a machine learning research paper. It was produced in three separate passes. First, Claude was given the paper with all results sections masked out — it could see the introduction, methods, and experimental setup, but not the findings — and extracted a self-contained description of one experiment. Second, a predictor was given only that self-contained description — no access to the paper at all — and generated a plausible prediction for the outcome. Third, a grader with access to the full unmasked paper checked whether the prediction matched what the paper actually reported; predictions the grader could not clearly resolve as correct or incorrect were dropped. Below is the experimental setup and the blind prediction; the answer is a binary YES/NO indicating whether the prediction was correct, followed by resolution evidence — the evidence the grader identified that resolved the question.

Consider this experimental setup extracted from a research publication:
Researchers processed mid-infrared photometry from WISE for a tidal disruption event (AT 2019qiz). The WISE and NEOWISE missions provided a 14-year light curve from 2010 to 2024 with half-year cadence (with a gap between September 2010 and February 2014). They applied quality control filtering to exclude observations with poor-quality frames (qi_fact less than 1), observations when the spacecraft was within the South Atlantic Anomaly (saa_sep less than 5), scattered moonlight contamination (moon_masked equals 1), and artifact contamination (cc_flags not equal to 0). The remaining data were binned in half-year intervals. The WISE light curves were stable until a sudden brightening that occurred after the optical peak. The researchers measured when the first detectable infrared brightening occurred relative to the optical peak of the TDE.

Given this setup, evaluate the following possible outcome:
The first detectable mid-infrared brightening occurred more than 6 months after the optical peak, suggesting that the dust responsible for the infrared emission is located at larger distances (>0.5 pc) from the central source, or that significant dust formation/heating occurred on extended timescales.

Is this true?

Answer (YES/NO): NO